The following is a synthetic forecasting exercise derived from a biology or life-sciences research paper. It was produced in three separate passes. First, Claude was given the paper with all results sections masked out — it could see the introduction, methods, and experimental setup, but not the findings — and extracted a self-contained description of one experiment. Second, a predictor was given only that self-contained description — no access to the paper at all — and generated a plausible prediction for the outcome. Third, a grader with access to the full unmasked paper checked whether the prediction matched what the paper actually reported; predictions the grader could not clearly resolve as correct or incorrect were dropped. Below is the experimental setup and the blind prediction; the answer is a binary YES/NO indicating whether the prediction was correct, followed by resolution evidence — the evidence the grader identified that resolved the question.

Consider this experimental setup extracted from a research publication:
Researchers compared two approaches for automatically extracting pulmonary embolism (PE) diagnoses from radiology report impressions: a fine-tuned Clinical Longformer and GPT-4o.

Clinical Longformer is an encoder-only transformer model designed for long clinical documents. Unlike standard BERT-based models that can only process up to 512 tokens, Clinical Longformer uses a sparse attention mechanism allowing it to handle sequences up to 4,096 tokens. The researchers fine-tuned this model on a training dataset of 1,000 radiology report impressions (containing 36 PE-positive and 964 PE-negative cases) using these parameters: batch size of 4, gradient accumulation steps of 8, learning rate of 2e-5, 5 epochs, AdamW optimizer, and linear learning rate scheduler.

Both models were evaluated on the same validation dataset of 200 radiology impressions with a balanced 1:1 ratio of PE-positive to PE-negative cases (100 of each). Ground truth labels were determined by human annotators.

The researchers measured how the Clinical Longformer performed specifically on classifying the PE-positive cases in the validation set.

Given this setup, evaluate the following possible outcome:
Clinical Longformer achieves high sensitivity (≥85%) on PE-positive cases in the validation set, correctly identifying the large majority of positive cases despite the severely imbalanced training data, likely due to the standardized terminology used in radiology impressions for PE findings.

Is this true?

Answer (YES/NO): NO